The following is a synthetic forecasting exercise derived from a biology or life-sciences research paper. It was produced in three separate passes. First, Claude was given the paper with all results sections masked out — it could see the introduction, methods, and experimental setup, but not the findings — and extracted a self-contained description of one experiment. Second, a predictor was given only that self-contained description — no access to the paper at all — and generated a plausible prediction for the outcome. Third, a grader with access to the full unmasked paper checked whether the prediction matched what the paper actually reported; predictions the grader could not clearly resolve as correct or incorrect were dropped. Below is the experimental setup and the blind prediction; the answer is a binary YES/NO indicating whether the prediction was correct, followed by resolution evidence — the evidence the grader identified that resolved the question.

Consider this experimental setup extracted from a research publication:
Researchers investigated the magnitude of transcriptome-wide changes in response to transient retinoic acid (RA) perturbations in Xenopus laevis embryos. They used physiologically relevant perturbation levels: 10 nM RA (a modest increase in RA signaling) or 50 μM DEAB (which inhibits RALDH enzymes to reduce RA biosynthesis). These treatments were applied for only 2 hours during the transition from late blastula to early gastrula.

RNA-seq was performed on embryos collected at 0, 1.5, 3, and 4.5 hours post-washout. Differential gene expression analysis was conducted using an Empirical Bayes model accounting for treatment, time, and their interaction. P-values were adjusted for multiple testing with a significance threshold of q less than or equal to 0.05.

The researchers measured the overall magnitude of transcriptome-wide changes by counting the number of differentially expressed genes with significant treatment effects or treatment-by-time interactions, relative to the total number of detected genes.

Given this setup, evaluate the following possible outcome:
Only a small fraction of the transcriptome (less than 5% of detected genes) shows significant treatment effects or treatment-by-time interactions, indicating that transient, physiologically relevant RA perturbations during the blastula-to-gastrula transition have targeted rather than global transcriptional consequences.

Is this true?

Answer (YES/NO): YES